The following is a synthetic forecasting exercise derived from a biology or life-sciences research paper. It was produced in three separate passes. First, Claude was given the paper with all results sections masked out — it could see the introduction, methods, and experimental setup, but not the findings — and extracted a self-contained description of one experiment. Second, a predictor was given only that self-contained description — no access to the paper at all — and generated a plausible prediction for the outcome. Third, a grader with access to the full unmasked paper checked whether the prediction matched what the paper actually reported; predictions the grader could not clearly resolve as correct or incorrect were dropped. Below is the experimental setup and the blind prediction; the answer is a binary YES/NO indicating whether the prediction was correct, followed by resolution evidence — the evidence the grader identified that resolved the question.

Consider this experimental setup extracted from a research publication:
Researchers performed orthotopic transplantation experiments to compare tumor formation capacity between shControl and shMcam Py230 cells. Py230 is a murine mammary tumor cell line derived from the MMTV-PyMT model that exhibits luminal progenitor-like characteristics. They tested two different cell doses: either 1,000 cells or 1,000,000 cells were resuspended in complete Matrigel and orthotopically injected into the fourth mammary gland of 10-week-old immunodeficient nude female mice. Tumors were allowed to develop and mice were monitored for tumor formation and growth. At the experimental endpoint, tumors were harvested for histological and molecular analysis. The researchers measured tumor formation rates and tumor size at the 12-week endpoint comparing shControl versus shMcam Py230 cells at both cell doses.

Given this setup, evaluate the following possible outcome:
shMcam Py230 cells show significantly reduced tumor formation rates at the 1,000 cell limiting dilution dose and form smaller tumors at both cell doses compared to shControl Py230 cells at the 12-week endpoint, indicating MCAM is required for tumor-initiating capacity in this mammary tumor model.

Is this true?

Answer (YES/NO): NO